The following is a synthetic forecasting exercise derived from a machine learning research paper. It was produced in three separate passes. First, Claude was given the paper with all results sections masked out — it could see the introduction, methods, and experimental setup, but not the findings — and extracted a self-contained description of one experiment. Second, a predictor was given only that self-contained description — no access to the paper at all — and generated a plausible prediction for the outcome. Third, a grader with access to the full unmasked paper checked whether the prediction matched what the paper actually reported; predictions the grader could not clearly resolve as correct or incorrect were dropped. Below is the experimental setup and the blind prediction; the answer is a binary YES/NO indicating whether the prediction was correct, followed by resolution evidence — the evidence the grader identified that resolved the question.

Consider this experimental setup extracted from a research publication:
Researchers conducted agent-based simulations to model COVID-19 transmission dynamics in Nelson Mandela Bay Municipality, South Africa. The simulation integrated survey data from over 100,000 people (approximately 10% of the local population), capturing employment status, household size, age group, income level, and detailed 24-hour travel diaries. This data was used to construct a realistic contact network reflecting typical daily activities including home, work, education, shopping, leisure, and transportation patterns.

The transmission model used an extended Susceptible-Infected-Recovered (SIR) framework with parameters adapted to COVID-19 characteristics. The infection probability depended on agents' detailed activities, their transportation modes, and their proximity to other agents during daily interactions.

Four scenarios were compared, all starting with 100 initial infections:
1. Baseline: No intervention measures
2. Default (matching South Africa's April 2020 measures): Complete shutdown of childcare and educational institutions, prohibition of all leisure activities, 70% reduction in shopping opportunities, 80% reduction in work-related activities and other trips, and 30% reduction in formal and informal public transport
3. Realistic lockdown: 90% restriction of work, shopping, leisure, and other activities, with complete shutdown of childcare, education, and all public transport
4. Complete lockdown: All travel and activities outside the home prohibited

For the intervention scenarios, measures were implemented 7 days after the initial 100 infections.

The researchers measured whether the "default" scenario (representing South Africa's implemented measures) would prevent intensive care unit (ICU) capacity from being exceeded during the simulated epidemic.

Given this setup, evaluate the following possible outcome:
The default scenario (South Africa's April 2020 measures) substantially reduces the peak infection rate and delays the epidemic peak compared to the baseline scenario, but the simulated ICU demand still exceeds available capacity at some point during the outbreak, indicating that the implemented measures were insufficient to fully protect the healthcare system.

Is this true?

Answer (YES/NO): YES